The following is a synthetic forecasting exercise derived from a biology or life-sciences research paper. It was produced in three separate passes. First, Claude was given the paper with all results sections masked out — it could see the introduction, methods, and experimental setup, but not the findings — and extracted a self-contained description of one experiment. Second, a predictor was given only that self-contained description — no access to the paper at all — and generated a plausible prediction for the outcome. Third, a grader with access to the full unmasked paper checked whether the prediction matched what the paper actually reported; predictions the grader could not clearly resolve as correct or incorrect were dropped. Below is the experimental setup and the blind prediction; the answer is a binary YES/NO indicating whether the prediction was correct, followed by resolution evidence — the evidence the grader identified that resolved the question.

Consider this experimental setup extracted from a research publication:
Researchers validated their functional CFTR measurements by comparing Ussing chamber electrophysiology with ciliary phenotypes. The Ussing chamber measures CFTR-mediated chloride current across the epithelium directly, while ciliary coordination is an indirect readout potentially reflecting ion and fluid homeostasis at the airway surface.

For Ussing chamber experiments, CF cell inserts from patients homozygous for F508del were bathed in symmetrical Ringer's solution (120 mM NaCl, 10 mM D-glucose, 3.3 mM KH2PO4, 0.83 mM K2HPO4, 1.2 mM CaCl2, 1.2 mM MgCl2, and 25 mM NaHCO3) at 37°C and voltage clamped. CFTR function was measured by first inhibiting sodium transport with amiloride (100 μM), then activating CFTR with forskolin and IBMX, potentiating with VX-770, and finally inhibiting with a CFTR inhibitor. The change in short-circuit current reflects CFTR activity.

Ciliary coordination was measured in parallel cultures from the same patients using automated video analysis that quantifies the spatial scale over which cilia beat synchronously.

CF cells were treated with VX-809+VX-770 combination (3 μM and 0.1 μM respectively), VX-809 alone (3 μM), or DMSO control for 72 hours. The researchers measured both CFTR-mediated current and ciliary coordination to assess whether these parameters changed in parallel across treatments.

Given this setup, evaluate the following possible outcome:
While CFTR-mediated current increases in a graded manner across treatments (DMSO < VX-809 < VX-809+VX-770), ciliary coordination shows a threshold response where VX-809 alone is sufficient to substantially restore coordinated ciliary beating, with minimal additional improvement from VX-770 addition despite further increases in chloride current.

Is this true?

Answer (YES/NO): NO